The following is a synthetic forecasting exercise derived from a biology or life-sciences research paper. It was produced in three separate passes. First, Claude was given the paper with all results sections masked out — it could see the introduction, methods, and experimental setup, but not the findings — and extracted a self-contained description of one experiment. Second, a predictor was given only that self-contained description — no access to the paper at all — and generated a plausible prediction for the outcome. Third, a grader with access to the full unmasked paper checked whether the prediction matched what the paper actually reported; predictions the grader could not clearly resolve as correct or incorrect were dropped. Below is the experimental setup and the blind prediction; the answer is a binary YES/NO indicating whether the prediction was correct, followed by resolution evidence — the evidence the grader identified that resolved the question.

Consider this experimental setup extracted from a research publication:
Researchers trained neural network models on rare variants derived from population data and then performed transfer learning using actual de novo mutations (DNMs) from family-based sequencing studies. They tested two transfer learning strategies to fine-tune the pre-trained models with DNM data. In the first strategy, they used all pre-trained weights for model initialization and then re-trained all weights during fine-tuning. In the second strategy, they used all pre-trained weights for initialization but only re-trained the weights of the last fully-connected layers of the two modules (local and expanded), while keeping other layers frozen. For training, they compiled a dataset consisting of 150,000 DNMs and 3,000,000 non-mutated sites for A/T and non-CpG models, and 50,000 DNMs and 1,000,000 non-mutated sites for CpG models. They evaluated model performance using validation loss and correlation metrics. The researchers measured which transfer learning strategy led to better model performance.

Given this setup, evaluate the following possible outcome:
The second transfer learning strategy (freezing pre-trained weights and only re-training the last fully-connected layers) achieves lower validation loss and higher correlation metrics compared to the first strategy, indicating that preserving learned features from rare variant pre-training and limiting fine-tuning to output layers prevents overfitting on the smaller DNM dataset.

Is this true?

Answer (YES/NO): NO